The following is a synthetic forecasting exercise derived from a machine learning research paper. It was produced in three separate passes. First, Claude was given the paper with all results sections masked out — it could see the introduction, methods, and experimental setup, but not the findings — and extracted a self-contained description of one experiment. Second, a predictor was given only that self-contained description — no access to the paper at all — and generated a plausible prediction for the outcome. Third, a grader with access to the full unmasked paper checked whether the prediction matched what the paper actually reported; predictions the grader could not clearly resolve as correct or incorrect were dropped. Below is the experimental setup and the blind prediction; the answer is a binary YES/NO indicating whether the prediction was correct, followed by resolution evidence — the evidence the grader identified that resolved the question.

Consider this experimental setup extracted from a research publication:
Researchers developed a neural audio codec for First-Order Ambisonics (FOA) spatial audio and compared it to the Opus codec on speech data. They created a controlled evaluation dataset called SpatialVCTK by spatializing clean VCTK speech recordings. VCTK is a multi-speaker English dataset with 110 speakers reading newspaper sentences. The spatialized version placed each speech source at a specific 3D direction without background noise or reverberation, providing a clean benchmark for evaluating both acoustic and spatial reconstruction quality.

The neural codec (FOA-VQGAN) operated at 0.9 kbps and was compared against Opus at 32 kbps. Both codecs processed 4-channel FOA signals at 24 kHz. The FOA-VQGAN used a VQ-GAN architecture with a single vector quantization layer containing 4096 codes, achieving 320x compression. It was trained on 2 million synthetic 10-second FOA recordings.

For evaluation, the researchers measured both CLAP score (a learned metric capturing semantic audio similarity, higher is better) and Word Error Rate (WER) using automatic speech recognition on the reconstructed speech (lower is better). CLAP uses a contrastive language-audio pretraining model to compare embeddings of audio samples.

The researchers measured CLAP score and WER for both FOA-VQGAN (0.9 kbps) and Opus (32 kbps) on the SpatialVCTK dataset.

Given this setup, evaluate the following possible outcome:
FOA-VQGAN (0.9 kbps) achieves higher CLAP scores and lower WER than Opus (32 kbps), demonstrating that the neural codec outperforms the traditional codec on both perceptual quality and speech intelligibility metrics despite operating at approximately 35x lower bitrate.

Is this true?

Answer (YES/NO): NO